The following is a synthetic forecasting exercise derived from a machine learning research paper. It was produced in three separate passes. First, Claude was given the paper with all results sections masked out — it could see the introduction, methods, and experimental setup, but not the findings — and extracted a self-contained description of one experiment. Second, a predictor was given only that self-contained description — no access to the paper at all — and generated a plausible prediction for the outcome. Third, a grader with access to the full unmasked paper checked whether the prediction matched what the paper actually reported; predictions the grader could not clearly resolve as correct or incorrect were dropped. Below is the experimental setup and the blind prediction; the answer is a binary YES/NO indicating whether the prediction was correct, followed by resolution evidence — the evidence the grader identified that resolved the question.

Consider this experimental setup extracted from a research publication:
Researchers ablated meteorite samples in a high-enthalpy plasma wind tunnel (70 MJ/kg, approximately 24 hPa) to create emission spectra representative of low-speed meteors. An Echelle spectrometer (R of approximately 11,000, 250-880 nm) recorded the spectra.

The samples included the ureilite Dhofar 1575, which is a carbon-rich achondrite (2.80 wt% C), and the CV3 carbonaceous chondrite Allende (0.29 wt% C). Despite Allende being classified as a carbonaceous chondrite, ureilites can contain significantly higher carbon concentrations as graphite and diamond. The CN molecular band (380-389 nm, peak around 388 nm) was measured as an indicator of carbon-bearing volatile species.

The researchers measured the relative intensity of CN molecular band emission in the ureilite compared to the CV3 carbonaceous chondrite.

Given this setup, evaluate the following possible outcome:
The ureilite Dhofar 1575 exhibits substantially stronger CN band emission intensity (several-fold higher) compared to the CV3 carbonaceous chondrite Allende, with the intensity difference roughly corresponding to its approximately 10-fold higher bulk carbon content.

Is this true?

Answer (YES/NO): NO